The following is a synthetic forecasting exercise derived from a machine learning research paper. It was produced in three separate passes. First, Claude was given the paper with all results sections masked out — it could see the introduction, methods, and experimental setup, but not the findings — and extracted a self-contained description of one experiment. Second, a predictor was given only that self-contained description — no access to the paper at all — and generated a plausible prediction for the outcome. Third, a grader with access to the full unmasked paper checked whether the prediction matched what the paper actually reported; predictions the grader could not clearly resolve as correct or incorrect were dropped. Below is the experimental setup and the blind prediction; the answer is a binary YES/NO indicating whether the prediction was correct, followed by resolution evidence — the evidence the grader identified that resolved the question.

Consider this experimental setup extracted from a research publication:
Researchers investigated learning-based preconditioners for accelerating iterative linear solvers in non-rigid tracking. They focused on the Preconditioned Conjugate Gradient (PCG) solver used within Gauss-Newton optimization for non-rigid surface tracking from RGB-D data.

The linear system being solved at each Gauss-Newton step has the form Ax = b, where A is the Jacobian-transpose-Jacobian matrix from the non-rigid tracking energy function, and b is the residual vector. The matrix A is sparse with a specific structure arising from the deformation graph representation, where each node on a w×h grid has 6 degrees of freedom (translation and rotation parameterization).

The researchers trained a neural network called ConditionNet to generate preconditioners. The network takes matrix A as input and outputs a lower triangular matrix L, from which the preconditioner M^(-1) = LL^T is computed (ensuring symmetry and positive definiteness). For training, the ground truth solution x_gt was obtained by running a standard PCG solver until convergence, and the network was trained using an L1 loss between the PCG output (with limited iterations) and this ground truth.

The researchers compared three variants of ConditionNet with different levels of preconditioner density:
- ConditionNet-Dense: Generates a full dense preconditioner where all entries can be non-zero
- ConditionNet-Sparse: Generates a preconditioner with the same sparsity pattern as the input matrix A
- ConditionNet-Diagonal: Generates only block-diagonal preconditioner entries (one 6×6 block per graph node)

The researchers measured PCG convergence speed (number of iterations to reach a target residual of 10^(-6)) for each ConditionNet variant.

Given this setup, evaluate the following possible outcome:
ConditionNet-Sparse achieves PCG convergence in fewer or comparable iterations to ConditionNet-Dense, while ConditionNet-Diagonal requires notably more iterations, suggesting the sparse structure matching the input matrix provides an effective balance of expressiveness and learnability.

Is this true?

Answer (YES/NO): NO